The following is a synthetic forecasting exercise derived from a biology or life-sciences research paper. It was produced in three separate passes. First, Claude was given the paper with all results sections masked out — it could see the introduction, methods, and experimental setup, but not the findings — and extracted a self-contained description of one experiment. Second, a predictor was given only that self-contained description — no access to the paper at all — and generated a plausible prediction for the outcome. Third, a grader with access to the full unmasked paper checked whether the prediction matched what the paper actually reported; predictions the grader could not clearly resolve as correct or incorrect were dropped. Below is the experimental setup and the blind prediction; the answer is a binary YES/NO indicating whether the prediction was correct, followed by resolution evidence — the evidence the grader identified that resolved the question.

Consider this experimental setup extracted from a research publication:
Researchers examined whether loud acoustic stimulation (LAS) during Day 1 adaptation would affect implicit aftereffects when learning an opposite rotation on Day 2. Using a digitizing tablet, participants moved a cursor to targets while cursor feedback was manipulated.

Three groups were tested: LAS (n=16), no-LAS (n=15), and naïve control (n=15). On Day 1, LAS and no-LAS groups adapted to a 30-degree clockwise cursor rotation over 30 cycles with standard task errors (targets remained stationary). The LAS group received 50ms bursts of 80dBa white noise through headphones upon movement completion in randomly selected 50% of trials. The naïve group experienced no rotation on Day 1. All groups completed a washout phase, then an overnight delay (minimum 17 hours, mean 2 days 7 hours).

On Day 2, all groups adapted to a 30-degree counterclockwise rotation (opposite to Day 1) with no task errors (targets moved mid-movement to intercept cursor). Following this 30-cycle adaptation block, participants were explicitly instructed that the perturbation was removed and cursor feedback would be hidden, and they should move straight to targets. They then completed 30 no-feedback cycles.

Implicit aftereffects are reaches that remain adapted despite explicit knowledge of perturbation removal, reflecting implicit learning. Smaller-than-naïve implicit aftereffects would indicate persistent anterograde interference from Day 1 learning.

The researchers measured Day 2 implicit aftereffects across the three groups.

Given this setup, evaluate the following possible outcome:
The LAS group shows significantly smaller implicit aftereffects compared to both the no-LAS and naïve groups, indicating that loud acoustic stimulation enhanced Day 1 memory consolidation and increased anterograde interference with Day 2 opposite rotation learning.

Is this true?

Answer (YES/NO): NO